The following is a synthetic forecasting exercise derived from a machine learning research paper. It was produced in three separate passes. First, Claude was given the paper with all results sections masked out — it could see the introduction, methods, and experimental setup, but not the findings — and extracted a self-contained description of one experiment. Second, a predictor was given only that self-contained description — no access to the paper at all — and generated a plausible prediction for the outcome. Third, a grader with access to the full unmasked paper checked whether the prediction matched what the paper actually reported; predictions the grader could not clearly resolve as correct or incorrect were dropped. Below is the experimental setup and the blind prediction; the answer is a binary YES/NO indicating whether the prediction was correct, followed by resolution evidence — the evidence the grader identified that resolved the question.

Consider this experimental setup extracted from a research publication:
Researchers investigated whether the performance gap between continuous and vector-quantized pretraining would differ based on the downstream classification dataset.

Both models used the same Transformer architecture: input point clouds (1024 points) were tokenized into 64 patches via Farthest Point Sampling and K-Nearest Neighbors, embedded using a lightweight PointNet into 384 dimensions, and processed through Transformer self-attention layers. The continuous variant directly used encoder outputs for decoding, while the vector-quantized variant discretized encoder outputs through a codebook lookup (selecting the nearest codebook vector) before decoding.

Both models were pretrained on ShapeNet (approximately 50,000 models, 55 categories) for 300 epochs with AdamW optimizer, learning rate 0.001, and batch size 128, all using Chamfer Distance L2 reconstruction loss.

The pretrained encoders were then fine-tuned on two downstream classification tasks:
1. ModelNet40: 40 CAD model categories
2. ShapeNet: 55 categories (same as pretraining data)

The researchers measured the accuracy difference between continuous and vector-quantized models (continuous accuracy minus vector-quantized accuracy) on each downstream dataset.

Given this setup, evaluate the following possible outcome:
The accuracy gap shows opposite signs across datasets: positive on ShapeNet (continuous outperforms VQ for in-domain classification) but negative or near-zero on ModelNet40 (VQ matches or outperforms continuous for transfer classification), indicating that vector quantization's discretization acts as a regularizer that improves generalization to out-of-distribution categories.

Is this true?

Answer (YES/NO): NO